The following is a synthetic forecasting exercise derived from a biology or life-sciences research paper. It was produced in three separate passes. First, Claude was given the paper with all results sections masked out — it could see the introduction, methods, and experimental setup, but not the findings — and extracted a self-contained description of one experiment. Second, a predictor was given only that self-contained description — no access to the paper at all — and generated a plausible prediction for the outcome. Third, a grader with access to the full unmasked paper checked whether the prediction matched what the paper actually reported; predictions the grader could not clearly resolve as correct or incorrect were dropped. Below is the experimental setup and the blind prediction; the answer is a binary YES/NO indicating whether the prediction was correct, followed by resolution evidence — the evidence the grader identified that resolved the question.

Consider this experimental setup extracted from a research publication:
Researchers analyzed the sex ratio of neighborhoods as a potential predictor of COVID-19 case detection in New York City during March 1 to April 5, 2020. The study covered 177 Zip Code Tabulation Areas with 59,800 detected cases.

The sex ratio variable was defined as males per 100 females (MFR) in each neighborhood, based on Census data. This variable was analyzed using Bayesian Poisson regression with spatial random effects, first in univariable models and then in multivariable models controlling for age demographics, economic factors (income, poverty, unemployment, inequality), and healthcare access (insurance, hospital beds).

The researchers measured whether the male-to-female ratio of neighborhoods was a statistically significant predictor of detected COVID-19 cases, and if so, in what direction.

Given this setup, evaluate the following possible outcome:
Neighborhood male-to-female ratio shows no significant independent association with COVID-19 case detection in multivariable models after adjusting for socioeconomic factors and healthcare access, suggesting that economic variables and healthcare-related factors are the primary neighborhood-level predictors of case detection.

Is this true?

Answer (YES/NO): NO